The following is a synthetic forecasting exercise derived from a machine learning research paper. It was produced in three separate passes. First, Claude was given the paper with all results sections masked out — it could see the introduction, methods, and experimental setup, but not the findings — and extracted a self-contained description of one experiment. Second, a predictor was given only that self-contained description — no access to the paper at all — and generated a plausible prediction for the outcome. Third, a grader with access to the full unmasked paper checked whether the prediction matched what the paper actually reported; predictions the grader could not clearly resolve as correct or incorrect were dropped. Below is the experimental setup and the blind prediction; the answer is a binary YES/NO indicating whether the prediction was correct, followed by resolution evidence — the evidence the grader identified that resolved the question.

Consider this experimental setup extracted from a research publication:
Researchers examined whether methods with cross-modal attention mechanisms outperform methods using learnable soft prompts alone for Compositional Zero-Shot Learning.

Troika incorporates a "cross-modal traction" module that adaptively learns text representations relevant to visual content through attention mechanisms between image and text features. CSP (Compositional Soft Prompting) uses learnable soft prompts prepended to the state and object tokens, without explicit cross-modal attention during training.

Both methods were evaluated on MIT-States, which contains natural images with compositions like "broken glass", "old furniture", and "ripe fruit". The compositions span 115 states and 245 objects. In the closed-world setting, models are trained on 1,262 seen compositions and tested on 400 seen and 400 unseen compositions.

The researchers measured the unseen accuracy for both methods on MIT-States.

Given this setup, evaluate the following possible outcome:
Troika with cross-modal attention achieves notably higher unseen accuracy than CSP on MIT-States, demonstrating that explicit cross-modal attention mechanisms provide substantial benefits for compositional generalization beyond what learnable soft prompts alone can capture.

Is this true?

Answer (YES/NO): NO